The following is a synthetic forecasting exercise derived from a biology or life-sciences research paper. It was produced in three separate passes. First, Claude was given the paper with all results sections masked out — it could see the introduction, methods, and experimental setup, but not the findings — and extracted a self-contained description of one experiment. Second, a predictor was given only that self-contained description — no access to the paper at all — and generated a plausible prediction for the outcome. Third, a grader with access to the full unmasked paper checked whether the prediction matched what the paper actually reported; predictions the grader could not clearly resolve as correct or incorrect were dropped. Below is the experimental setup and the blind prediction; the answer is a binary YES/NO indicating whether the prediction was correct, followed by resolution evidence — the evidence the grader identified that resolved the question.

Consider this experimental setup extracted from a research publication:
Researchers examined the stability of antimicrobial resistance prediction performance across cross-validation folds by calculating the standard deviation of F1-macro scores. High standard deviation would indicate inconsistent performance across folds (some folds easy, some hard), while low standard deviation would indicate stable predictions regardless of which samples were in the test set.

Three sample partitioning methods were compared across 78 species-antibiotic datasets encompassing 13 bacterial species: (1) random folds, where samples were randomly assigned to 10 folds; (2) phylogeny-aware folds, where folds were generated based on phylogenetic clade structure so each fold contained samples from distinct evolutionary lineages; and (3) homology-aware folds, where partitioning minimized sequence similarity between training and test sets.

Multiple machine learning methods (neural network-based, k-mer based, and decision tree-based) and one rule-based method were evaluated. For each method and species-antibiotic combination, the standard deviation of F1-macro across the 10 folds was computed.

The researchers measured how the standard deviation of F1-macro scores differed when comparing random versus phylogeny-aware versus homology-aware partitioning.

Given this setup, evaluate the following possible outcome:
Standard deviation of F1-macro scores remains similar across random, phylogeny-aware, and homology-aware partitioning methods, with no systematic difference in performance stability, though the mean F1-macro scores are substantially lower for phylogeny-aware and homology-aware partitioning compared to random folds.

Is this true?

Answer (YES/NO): NO